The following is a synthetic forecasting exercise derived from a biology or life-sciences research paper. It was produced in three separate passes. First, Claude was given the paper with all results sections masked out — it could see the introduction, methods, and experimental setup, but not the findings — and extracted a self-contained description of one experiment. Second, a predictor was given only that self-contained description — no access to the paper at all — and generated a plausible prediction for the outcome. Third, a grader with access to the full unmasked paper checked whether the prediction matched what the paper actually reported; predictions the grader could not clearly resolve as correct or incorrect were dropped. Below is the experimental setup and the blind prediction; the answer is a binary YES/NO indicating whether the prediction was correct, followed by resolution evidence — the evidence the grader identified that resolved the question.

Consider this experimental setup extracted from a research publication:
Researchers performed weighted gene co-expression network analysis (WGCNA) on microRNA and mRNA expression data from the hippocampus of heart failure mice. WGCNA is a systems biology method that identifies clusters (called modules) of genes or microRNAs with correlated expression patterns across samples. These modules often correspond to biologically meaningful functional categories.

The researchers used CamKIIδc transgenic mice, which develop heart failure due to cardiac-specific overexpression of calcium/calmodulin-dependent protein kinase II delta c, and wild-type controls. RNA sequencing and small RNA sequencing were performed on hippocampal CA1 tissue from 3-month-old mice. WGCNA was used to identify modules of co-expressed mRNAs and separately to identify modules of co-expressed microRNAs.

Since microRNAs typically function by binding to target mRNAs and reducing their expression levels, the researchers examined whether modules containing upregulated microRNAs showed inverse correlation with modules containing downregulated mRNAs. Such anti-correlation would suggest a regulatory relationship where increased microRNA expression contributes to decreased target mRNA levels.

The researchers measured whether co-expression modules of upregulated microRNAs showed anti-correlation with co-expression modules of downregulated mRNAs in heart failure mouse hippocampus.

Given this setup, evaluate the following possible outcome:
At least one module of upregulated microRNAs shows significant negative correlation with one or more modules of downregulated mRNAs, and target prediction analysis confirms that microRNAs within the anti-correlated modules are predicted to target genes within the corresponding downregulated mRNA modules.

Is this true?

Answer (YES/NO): NO